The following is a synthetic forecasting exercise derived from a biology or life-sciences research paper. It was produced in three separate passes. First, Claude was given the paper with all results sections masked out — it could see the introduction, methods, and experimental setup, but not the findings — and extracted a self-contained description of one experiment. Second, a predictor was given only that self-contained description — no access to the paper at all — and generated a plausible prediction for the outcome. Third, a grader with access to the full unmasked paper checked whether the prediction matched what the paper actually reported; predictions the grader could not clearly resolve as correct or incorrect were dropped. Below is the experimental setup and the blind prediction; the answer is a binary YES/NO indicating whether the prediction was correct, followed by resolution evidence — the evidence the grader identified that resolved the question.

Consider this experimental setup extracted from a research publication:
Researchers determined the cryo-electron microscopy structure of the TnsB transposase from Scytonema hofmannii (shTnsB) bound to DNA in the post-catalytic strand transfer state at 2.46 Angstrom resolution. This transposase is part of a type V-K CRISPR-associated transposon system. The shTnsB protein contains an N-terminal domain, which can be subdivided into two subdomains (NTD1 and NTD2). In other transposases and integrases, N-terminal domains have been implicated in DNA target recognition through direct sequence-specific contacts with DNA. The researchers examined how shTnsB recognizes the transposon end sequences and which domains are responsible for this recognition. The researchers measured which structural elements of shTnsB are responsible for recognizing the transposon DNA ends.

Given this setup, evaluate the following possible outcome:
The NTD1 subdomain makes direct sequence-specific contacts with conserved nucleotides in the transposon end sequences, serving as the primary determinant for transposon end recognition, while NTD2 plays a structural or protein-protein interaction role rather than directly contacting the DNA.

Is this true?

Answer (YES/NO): NO